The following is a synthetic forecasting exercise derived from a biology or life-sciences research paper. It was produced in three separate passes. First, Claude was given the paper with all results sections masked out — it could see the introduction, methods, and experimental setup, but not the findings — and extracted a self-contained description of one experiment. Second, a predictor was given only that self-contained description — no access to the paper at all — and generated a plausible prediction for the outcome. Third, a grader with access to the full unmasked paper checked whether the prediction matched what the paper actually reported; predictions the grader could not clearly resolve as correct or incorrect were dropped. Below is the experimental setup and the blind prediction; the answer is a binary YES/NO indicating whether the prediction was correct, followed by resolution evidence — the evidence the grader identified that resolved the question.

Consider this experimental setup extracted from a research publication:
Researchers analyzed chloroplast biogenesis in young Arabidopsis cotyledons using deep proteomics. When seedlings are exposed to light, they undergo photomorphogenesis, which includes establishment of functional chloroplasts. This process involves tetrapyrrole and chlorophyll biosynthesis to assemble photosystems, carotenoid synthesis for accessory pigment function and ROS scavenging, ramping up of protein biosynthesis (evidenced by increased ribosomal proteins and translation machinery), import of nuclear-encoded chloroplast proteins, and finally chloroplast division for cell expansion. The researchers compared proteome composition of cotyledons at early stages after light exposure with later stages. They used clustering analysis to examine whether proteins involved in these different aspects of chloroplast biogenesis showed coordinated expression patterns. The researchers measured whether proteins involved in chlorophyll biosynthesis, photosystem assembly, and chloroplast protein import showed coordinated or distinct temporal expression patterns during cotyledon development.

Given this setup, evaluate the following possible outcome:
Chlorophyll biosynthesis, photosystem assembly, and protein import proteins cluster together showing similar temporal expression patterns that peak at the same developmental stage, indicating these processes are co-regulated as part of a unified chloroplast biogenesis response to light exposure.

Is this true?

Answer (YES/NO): NO